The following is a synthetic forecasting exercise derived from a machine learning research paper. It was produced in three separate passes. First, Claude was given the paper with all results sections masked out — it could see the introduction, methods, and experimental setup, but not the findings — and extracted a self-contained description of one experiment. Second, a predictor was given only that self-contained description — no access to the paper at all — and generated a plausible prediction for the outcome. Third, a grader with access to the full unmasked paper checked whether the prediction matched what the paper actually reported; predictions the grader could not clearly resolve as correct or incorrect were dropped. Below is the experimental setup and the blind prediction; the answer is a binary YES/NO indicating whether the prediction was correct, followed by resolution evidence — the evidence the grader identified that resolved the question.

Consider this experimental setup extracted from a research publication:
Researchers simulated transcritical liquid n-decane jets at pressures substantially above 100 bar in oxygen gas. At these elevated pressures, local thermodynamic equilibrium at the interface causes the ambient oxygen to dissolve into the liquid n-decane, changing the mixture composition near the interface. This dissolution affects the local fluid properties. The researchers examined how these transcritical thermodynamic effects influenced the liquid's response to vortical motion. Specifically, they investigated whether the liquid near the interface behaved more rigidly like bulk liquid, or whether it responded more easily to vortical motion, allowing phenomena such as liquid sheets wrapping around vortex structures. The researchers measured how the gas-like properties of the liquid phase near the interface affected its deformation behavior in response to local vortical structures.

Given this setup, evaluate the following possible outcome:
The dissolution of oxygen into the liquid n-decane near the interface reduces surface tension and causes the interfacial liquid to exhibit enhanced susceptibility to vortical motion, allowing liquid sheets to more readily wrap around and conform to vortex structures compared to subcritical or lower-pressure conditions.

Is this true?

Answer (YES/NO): YES